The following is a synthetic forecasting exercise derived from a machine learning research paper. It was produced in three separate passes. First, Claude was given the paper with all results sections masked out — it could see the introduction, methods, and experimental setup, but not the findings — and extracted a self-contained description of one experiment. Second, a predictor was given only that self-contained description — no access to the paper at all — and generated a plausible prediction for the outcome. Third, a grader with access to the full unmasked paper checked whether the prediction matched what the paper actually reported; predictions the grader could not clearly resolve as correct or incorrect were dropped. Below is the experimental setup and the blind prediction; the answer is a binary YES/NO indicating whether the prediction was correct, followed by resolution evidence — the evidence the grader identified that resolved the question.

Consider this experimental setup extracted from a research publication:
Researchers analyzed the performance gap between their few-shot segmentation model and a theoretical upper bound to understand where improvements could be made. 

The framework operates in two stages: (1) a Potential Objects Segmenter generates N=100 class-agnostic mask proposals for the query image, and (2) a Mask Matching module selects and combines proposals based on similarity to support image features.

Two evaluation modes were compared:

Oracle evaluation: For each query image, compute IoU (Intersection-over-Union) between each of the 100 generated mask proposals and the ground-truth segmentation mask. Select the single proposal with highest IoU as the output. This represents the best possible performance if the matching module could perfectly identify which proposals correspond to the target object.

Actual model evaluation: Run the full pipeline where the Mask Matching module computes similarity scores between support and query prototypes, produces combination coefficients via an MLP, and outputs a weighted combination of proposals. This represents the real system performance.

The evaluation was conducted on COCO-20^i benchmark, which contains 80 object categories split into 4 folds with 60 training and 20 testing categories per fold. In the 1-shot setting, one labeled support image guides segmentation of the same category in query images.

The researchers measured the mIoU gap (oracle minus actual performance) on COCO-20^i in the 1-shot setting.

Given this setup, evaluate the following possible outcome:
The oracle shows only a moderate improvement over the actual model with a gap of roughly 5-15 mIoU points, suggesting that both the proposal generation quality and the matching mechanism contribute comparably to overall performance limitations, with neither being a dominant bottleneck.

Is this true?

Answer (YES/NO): NO